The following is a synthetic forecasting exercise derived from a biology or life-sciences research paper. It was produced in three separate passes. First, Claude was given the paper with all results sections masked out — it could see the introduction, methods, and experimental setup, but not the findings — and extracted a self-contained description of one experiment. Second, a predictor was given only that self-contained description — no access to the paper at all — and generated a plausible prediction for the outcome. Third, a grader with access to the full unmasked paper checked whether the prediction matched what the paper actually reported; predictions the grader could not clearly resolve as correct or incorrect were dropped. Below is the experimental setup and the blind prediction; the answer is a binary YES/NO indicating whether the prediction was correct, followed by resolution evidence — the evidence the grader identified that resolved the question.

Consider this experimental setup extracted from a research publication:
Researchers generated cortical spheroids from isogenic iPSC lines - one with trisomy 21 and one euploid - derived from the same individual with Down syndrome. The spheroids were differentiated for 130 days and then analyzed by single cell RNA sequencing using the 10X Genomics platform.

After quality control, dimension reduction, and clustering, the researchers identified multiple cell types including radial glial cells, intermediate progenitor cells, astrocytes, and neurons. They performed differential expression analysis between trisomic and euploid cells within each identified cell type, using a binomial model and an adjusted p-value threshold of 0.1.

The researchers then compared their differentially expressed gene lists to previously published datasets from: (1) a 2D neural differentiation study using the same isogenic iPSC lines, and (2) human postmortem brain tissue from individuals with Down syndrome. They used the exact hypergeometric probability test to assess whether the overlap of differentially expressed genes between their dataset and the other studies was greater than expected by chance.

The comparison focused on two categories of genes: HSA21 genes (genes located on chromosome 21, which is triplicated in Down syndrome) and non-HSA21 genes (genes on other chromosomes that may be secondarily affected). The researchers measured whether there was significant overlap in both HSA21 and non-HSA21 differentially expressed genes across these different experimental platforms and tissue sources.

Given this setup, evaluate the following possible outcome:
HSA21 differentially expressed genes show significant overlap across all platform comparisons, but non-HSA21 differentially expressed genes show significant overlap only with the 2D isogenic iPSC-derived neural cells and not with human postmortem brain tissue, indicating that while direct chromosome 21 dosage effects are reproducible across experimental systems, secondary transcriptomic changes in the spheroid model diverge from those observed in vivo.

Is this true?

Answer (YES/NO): NO